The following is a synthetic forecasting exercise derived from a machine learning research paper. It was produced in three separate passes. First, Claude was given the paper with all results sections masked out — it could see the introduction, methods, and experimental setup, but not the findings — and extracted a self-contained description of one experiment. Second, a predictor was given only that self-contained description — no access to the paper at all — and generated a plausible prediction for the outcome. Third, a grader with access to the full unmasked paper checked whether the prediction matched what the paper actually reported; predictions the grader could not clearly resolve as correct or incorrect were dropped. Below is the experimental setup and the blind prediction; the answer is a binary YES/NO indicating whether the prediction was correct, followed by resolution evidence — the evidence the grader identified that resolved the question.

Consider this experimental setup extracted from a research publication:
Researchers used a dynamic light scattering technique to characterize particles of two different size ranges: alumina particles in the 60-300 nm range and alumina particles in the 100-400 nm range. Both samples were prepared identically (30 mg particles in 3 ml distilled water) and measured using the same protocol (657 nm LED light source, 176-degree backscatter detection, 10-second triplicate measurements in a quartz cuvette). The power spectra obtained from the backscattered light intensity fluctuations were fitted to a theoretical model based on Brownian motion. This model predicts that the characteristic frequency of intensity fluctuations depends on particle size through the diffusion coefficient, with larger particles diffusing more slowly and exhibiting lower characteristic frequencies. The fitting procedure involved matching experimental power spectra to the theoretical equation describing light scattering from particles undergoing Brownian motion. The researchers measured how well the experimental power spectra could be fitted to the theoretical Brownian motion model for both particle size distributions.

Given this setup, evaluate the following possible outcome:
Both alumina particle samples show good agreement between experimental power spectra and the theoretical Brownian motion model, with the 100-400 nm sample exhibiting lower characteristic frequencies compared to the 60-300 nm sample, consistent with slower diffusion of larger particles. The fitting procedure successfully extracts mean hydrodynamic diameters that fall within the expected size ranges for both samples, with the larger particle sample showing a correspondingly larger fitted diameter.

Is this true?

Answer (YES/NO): YES